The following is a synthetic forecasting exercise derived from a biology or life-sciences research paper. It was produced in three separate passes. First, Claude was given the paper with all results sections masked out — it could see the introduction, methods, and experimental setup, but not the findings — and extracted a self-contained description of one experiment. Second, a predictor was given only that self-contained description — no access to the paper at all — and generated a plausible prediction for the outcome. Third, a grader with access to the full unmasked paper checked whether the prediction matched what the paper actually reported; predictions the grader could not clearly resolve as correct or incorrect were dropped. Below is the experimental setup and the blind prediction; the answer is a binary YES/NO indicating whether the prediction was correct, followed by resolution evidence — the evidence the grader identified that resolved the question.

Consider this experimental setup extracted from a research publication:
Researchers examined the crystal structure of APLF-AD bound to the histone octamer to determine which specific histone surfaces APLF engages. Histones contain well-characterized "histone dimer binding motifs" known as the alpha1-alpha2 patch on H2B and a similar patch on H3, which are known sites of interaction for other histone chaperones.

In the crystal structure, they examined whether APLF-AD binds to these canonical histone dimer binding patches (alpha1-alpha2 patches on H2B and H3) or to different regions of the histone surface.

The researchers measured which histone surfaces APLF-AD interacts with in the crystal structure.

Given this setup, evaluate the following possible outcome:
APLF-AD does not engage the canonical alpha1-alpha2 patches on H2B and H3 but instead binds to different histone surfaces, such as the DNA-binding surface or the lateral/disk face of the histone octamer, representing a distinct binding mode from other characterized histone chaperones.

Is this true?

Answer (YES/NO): NO